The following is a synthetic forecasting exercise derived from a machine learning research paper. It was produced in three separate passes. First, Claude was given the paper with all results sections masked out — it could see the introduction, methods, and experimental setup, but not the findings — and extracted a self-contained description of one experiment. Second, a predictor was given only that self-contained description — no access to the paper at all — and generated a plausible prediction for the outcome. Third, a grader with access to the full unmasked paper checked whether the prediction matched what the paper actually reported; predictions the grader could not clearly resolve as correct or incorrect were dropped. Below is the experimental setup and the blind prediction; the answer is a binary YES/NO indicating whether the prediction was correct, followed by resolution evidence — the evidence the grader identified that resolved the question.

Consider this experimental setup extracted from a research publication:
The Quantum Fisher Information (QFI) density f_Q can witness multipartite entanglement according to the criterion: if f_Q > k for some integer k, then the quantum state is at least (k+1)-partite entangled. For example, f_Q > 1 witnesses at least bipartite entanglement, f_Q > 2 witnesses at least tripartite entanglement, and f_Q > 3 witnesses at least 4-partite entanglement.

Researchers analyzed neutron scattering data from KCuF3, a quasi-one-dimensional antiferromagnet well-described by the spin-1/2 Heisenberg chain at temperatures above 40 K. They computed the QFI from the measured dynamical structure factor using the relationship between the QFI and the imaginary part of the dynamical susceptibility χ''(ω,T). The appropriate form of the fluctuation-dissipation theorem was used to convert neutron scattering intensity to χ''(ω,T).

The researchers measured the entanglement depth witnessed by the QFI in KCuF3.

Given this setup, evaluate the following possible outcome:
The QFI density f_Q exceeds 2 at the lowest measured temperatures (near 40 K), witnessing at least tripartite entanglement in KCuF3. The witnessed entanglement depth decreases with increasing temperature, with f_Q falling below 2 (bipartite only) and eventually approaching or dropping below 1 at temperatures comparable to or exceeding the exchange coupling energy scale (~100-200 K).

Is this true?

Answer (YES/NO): NO